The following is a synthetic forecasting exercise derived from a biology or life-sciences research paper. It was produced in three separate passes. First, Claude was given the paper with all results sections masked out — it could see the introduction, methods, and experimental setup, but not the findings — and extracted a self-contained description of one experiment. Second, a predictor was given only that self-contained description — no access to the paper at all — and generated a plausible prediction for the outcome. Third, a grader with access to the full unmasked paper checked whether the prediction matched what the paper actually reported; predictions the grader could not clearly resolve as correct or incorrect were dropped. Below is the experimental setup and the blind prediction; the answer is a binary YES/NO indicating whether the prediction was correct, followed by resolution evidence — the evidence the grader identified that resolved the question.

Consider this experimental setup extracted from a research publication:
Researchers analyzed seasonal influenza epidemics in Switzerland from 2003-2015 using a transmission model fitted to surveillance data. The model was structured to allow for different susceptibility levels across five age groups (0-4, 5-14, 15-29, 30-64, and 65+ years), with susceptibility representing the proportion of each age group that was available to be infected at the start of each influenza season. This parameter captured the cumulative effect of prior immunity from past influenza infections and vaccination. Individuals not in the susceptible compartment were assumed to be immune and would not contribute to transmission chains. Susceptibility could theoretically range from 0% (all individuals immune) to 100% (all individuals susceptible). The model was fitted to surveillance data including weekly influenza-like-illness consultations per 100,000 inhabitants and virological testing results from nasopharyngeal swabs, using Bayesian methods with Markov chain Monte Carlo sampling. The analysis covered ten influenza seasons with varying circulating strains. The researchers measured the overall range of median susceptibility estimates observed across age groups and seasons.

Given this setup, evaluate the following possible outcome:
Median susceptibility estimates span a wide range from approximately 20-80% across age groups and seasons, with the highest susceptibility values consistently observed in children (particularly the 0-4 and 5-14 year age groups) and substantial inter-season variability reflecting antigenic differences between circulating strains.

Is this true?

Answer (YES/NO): NO